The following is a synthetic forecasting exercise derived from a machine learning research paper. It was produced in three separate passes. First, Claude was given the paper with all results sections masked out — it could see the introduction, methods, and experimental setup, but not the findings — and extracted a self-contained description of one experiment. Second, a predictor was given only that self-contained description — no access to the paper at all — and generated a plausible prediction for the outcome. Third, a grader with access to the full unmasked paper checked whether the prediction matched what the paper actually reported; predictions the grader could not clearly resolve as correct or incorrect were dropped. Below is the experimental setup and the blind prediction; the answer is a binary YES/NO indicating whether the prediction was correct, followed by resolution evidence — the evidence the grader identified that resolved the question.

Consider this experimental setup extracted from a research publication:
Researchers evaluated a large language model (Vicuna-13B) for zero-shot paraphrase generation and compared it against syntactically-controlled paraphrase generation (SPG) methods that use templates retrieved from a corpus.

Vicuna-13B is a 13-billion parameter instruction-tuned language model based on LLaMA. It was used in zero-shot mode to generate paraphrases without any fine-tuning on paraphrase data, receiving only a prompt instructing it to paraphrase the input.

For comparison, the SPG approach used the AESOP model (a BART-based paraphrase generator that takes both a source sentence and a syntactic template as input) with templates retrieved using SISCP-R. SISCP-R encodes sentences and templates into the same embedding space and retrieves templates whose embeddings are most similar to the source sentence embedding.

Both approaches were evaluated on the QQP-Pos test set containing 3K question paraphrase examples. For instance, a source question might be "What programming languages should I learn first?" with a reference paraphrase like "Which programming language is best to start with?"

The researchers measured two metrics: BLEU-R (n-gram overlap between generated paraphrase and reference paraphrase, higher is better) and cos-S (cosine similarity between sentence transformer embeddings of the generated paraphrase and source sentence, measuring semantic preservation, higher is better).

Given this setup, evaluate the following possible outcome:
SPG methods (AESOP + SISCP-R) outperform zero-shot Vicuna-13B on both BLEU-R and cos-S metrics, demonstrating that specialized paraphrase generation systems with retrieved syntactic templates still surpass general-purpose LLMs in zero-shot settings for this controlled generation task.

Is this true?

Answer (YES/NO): NO